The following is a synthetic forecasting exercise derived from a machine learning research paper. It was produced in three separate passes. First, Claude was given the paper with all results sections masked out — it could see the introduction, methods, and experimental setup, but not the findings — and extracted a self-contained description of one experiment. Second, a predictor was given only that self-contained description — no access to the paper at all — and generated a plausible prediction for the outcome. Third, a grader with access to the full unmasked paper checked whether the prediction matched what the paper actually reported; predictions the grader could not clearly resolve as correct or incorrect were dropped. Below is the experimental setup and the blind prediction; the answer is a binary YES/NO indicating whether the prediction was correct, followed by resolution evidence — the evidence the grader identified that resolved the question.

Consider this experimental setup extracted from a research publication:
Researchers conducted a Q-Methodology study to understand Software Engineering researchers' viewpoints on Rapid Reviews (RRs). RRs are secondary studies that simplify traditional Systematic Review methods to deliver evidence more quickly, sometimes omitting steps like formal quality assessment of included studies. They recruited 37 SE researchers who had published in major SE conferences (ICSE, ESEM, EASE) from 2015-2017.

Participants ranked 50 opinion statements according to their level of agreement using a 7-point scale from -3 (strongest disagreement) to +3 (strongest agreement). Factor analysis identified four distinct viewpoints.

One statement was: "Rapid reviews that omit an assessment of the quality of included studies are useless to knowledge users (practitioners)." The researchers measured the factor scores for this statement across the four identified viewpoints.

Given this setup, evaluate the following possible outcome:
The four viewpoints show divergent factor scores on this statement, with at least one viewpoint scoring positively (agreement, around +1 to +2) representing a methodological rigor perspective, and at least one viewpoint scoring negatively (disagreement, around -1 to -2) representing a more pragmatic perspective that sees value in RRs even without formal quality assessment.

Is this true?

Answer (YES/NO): NO